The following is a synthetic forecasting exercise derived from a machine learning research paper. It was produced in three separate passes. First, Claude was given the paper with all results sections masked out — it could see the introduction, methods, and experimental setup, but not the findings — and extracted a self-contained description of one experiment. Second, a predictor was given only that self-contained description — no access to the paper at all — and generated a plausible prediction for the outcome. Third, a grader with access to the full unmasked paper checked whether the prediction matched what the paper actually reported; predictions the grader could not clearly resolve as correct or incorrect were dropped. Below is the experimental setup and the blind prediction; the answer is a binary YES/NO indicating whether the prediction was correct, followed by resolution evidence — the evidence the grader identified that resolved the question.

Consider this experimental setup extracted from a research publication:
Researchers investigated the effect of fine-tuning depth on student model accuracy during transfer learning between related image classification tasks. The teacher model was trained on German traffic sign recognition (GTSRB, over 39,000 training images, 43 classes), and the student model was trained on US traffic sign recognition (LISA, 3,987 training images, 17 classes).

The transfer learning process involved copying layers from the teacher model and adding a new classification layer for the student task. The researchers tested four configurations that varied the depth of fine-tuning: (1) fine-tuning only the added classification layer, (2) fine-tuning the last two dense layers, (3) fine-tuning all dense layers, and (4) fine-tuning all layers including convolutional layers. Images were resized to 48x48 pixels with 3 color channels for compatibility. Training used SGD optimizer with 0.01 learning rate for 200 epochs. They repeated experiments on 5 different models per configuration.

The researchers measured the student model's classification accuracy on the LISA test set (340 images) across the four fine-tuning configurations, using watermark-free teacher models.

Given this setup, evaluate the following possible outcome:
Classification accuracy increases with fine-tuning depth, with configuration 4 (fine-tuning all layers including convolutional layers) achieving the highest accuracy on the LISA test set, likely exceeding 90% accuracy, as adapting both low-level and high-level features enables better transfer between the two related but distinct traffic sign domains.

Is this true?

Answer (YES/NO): YES